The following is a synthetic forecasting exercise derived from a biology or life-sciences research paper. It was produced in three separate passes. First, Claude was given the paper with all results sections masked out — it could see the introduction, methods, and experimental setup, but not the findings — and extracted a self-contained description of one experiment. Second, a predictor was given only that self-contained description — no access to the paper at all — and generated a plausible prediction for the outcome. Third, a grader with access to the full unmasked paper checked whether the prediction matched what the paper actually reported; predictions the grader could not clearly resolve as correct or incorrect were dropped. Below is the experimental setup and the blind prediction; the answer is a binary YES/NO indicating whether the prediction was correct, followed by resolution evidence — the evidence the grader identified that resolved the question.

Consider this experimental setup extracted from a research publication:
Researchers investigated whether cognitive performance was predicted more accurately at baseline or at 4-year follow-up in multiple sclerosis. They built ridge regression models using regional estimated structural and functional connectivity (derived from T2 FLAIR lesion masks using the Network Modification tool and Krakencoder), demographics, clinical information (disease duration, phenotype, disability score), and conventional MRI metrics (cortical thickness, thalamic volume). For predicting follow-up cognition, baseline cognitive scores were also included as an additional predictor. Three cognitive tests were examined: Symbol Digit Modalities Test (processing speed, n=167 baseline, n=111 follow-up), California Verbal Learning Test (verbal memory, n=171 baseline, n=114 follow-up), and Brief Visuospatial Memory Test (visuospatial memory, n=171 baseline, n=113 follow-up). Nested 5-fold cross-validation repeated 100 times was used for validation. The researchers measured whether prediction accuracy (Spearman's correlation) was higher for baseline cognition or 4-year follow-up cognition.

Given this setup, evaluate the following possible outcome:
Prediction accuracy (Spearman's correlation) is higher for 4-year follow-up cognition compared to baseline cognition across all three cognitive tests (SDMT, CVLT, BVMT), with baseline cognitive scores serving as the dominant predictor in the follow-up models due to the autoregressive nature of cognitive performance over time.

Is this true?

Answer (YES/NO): YES